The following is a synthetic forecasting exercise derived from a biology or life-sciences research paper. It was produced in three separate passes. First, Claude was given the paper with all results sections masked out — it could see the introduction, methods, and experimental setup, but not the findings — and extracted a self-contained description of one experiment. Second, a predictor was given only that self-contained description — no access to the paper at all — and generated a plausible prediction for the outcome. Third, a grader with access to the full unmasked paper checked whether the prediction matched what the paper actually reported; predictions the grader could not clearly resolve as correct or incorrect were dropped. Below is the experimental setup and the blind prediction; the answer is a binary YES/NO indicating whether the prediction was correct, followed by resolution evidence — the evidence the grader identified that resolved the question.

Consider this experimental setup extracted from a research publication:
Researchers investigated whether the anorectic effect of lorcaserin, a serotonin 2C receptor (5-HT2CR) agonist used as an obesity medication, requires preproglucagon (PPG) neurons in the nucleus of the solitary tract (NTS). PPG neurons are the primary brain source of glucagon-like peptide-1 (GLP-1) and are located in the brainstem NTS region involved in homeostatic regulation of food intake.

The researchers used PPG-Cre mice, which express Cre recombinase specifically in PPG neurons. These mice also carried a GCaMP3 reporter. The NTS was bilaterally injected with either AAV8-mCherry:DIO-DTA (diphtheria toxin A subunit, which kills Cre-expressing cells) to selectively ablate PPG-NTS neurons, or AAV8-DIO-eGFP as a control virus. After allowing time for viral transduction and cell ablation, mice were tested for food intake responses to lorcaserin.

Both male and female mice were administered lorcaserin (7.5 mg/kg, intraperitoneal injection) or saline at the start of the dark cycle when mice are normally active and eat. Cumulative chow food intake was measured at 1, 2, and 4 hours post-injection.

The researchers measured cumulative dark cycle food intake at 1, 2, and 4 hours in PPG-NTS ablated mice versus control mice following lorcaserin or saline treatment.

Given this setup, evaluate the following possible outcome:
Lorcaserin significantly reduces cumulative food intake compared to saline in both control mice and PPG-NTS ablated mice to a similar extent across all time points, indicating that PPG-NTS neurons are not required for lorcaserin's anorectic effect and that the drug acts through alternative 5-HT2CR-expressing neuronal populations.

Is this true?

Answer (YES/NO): NO